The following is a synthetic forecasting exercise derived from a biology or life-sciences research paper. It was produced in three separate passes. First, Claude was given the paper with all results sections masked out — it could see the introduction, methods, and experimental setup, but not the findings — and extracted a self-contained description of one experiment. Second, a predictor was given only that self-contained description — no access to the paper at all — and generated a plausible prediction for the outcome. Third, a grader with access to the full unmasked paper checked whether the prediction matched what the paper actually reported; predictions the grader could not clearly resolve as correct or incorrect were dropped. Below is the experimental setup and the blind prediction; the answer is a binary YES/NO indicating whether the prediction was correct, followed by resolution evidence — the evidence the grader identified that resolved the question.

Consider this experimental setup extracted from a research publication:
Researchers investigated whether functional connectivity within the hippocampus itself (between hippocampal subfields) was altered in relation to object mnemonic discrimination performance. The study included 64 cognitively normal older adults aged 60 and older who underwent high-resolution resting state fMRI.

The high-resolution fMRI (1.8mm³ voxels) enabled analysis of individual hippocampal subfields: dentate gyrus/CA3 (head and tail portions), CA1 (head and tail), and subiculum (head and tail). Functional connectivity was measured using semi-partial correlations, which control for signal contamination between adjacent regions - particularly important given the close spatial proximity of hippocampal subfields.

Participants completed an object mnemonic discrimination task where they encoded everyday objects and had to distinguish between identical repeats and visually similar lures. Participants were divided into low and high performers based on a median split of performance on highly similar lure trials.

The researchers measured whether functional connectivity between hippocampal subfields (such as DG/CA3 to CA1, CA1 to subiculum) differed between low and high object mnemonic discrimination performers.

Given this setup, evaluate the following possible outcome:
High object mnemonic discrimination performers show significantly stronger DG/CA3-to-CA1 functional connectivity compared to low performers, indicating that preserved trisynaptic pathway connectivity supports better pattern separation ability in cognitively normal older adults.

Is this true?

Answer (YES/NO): NO